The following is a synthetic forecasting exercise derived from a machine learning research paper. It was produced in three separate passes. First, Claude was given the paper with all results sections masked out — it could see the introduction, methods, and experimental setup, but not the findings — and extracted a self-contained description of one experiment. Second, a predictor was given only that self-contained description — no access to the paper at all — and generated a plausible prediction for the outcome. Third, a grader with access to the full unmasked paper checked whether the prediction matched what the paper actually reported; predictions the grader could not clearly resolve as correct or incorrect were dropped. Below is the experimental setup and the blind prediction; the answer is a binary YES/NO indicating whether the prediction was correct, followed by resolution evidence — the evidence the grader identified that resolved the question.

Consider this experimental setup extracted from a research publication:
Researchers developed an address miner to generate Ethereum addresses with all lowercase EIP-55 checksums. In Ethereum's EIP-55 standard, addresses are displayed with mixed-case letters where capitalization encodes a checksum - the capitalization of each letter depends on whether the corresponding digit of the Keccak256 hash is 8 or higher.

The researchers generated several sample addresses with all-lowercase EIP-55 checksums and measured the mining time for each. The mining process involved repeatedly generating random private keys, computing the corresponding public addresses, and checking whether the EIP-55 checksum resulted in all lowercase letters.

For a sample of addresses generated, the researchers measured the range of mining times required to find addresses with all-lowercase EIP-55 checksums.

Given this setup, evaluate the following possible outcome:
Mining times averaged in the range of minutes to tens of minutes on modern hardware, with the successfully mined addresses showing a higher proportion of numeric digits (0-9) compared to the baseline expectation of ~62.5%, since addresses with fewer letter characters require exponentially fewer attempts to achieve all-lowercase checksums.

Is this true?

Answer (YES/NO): NO